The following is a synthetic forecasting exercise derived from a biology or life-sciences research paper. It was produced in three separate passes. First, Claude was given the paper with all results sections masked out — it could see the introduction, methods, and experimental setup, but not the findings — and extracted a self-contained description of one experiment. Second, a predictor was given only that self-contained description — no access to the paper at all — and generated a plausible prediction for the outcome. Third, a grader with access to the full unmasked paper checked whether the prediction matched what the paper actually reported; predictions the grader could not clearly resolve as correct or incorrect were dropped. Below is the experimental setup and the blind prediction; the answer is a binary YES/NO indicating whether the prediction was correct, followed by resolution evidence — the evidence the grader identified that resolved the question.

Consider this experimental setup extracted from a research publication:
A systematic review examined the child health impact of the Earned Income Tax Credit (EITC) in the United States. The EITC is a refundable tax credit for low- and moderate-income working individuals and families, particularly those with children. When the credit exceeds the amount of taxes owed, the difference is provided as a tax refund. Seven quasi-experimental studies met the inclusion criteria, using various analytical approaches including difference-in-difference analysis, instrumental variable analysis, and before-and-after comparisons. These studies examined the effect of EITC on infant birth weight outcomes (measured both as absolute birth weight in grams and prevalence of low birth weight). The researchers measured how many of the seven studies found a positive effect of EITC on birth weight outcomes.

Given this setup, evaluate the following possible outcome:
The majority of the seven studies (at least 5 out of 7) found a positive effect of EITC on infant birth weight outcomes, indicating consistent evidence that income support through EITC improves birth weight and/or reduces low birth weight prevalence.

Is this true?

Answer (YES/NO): YES